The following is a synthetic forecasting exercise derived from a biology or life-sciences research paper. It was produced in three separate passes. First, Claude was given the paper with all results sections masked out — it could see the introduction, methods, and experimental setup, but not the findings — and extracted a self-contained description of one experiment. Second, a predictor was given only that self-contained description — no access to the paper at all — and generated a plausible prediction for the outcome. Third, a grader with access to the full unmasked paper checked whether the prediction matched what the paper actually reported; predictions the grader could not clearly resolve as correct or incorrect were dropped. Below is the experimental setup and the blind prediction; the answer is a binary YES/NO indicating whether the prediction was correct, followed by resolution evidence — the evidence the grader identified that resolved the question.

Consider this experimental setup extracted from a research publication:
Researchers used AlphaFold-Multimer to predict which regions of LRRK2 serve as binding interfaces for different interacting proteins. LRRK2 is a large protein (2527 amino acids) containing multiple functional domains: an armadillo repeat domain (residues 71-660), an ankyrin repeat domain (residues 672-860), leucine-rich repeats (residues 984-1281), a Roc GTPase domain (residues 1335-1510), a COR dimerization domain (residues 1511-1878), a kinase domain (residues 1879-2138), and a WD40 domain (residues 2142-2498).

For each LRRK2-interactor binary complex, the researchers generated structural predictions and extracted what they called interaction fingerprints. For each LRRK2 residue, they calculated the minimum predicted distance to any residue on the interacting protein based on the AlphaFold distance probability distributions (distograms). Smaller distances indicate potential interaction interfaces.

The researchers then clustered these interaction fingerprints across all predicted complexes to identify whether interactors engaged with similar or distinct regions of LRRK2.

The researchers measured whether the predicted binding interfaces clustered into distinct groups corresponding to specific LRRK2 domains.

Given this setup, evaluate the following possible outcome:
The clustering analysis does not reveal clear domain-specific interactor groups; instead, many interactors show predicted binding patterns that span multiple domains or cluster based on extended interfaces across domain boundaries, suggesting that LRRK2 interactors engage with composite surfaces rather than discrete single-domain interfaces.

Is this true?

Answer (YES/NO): NO